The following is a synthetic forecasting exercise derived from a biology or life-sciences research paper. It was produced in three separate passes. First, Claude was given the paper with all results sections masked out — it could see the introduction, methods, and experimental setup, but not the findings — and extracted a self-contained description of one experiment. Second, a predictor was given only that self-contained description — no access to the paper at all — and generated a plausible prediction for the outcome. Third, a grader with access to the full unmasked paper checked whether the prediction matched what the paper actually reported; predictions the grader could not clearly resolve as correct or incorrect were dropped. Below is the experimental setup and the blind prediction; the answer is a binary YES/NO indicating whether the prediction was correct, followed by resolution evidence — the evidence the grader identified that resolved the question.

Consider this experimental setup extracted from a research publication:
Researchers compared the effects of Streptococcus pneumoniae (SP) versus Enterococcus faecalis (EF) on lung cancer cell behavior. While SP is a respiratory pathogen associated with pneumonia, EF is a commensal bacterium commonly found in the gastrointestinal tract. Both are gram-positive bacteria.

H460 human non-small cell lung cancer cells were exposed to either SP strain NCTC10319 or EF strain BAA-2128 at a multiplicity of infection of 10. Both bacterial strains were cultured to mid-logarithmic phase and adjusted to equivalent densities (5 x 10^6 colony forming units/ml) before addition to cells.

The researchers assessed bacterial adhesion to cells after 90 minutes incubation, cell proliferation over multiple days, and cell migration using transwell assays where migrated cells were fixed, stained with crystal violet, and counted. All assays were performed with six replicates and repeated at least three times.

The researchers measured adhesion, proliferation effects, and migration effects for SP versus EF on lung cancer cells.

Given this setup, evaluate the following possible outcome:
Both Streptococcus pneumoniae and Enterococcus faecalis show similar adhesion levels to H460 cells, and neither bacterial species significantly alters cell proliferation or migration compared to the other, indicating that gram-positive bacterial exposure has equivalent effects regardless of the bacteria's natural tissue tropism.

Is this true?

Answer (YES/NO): NO